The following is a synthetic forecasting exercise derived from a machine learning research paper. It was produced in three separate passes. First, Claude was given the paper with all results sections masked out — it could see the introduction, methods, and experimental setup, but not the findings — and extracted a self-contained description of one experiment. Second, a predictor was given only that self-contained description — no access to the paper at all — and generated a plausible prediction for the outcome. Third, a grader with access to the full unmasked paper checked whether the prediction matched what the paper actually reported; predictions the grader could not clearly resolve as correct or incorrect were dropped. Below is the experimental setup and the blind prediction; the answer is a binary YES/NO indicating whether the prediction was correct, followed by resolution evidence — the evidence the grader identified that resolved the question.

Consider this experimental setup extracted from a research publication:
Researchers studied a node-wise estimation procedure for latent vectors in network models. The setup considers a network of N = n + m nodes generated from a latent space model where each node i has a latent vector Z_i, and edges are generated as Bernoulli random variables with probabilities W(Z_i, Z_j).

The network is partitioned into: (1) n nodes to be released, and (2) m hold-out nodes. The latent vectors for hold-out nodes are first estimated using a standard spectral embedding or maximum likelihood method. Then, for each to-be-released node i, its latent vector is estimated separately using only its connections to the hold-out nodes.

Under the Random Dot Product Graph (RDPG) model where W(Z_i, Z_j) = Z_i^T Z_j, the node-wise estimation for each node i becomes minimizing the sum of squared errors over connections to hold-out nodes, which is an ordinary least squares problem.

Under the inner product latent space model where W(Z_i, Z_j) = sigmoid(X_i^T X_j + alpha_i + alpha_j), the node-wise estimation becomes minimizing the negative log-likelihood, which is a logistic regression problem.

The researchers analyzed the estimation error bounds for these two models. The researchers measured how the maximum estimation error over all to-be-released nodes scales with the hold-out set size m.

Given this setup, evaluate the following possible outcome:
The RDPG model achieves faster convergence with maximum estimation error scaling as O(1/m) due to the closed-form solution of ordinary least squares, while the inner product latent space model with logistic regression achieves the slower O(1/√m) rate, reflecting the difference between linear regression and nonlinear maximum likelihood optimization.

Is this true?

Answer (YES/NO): NO